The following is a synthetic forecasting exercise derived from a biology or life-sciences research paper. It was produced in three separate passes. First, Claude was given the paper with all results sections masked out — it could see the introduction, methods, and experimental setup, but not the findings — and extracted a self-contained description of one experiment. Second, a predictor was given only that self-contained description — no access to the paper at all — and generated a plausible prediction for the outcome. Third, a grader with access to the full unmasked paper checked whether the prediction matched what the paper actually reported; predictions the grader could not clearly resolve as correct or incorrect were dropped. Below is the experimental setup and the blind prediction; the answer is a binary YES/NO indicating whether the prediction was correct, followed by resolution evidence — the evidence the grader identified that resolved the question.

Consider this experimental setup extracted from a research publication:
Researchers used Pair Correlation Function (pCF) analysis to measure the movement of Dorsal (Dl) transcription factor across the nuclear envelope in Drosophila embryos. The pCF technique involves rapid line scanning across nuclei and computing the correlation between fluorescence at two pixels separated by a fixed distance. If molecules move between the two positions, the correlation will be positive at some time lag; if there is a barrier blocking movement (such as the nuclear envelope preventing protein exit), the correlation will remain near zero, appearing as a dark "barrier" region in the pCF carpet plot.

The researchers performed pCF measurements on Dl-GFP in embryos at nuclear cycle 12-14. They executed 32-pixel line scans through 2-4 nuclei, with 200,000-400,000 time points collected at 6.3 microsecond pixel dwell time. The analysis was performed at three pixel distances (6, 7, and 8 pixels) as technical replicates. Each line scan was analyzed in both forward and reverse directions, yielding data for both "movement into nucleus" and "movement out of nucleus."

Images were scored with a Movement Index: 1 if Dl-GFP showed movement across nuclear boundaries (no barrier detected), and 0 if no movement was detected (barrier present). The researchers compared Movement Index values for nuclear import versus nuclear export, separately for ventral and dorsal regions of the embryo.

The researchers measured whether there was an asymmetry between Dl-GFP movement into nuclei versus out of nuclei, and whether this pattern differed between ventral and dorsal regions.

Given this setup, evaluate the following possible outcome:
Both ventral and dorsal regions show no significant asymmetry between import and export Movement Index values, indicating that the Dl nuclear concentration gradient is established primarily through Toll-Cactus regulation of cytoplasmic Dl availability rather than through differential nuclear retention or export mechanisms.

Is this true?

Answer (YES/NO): NO